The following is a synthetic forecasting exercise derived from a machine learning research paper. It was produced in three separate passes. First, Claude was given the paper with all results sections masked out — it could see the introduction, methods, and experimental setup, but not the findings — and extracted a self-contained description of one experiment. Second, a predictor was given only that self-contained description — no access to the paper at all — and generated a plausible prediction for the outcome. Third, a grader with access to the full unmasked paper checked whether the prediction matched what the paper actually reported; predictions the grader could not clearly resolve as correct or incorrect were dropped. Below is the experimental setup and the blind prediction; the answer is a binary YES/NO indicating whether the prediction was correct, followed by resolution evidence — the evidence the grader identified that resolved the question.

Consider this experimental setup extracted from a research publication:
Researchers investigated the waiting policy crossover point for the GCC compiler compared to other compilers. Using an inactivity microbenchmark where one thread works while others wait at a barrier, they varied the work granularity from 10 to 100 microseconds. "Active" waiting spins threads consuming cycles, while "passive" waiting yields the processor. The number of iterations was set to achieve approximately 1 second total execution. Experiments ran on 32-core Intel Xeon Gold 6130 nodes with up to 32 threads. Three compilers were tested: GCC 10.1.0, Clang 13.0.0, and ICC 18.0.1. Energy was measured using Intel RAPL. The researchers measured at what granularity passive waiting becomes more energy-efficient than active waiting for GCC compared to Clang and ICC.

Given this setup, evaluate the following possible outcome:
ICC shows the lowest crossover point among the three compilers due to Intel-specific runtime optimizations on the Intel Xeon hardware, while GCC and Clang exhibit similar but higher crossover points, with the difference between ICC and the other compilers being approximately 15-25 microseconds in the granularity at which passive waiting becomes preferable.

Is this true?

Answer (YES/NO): NO